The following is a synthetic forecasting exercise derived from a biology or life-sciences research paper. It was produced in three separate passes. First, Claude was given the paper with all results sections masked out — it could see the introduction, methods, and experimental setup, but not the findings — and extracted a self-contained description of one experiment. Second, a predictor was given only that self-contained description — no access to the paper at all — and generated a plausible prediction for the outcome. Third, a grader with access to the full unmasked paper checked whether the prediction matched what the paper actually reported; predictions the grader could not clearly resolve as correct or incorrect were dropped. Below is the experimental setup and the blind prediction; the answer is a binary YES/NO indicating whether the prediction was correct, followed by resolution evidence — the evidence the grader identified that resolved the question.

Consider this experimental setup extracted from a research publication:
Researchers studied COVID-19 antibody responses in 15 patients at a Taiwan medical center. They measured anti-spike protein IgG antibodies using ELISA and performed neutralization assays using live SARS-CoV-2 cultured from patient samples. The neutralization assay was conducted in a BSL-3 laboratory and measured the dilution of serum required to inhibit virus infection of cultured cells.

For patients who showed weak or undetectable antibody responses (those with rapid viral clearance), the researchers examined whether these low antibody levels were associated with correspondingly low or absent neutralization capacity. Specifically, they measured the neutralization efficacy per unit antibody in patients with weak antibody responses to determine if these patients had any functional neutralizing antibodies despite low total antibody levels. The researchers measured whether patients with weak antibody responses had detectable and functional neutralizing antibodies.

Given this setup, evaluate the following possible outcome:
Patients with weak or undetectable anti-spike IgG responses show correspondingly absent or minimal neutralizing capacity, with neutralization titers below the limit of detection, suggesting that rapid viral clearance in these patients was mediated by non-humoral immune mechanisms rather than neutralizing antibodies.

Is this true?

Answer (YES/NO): NO